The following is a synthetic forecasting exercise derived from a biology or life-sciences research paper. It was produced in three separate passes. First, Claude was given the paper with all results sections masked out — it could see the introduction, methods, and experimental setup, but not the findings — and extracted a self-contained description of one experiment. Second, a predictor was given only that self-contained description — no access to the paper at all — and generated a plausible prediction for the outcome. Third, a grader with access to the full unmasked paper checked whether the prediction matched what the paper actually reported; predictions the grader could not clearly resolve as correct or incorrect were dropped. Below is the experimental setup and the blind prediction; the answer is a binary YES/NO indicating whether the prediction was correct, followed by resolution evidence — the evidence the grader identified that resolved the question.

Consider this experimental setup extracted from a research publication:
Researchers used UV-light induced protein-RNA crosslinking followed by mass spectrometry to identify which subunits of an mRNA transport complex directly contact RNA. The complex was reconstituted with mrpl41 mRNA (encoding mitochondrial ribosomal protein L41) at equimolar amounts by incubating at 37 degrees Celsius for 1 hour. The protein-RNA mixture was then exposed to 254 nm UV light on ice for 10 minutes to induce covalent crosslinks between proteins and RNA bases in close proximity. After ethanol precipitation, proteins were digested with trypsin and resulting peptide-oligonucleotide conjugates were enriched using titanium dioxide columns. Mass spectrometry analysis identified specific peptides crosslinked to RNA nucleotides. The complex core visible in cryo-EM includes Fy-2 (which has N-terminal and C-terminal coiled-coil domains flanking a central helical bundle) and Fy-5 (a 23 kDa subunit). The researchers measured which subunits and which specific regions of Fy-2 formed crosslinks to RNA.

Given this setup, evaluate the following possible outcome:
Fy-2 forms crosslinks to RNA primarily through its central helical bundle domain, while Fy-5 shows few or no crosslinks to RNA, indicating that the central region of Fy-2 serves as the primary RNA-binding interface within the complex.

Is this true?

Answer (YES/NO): NO